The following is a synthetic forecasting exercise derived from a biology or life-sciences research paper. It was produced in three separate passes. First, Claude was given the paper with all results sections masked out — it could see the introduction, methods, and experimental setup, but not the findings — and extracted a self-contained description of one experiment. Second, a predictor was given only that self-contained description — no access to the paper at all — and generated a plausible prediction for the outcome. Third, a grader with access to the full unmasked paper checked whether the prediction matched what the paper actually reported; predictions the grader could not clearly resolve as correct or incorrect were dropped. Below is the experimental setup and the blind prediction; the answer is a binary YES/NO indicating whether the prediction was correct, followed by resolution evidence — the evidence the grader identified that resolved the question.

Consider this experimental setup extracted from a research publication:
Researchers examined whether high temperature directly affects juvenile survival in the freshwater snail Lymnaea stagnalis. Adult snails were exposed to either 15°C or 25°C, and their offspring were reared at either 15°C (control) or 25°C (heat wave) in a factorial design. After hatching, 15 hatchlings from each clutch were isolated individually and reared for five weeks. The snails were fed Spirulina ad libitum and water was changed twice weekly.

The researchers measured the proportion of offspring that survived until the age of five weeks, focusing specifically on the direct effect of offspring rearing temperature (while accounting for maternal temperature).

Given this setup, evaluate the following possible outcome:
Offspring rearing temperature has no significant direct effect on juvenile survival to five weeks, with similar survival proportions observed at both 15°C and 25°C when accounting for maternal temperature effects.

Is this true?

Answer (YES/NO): NO